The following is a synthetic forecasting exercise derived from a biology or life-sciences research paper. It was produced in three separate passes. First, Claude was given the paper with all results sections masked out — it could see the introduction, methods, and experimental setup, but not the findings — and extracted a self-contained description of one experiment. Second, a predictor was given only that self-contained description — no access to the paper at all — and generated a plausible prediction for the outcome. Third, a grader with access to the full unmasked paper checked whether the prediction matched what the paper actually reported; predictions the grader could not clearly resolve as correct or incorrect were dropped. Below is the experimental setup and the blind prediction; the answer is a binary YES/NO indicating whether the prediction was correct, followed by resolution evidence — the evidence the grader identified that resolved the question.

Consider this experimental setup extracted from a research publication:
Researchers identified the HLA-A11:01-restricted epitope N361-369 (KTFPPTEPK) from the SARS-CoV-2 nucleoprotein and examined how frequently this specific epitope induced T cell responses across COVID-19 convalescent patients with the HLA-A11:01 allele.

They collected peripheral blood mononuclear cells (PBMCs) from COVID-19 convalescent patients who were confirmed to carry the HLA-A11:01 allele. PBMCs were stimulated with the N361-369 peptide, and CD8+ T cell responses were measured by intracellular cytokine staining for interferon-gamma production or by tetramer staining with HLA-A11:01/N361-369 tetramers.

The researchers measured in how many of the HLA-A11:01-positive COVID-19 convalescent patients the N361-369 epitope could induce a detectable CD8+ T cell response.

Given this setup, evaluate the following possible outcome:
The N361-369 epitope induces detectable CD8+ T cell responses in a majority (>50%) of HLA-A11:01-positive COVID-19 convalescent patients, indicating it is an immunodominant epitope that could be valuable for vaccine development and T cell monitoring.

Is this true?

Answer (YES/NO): YES